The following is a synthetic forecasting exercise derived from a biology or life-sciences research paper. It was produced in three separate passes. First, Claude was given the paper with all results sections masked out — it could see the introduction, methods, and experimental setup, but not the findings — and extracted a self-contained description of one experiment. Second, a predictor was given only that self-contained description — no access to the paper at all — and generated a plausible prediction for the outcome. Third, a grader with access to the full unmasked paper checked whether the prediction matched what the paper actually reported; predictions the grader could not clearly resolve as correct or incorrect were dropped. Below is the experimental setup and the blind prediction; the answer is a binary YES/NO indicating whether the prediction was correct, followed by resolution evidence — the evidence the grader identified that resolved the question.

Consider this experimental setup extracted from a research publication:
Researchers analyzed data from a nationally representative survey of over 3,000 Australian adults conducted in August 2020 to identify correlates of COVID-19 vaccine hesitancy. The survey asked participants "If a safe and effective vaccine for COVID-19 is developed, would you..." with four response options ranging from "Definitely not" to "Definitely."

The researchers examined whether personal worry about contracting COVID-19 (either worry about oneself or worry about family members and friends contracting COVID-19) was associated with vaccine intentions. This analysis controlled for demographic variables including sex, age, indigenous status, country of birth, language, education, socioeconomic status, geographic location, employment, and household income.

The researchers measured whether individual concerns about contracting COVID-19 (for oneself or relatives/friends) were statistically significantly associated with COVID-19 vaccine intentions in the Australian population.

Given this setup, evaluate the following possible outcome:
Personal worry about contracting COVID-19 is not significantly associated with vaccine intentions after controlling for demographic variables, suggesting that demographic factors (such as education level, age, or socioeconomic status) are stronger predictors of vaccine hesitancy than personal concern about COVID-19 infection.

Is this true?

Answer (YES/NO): YES